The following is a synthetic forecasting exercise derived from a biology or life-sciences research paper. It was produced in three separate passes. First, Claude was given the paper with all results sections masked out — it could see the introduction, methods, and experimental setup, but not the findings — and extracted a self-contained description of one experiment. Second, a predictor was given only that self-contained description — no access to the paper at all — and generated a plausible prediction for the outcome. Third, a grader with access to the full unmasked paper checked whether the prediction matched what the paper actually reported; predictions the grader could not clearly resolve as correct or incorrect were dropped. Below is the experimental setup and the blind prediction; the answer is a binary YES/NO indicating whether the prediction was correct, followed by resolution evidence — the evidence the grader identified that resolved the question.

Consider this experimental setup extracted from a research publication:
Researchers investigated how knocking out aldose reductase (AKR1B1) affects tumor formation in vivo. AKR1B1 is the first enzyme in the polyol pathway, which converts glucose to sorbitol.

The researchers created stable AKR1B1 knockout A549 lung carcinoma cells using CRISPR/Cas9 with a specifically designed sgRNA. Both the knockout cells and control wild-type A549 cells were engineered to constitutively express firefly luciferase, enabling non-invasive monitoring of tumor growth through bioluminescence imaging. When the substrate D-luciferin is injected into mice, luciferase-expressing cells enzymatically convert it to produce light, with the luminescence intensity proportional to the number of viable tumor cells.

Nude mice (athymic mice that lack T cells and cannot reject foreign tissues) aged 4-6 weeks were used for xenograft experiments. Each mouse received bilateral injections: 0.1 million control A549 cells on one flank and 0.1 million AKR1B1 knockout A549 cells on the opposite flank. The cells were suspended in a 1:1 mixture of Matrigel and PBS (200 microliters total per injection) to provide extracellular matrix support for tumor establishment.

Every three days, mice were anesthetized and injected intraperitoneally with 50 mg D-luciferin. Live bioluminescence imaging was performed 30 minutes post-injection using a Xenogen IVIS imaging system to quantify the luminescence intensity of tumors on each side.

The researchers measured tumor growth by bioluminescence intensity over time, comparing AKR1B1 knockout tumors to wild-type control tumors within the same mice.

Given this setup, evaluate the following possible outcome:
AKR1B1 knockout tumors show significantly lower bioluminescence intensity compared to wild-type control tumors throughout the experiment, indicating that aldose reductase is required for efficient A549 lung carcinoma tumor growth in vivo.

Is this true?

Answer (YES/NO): YES